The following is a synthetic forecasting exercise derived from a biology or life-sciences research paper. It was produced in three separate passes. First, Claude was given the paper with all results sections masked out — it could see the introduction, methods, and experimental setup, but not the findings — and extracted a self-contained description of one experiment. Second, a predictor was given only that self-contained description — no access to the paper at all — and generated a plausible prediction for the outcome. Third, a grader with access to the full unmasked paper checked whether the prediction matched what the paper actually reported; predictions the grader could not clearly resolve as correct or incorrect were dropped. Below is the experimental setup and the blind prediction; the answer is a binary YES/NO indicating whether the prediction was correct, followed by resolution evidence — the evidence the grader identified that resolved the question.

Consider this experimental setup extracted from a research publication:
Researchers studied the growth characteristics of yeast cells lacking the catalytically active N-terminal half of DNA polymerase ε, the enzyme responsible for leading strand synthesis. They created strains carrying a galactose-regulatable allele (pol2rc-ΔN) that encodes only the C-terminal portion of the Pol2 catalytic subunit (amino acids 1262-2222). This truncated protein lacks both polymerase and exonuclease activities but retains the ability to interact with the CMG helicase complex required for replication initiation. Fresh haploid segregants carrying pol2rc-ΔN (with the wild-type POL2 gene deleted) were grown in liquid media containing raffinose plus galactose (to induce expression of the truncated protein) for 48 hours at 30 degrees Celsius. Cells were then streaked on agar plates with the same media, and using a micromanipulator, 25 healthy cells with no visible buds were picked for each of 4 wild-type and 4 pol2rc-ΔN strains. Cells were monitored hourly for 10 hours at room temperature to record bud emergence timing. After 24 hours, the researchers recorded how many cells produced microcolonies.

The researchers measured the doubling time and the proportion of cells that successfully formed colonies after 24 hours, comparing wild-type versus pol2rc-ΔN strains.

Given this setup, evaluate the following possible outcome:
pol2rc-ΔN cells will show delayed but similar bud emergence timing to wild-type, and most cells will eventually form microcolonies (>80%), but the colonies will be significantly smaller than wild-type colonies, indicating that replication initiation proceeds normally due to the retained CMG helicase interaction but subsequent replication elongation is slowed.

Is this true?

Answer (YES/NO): NO